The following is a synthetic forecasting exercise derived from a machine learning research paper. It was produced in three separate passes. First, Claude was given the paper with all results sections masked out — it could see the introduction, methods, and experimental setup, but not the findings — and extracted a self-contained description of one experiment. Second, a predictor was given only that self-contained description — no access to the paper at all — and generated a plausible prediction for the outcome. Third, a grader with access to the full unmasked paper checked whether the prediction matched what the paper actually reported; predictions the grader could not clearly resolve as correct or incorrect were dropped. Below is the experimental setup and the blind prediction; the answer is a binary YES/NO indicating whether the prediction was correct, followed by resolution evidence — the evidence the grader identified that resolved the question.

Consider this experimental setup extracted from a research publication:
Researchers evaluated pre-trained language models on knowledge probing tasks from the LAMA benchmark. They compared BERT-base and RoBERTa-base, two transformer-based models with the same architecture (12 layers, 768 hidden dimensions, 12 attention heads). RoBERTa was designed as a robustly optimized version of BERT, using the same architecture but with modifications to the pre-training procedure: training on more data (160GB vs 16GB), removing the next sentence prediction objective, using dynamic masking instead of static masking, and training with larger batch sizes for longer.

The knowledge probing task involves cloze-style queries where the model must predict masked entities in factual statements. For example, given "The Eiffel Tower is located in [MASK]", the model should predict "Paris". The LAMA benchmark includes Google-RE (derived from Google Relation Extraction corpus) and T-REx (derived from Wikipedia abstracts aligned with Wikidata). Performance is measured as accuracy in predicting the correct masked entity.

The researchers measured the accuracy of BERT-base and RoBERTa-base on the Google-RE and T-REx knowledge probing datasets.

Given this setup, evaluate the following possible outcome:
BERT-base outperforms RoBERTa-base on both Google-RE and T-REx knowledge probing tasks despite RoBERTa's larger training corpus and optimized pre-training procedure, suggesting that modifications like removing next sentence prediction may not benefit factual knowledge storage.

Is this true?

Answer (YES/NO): YES